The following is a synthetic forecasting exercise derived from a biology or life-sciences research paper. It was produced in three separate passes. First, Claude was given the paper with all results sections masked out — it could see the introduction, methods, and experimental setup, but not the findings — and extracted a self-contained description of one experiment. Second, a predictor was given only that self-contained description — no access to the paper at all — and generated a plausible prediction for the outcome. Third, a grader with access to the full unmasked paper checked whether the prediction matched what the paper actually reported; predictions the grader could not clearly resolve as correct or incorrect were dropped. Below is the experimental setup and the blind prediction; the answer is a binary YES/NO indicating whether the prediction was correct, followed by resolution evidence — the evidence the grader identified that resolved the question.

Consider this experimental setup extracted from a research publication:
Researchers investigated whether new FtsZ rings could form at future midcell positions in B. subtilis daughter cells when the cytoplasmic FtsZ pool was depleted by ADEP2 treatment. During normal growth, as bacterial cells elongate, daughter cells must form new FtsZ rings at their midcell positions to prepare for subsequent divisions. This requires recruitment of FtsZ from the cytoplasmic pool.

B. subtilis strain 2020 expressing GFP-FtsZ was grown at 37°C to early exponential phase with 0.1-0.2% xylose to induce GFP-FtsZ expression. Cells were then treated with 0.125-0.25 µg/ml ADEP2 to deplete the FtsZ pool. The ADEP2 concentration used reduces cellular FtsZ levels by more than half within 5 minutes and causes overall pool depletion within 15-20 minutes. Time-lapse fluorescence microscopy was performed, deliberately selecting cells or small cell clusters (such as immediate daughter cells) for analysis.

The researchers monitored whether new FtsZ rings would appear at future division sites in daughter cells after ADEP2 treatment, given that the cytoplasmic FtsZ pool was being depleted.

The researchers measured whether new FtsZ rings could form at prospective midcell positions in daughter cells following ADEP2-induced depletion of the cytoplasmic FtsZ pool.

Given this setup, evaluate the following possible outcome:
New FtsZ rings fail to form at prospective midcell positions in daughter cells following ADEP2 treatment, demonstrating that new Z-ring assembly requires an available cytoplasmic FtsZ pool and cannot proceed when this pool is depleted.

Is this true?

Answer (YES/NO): YES